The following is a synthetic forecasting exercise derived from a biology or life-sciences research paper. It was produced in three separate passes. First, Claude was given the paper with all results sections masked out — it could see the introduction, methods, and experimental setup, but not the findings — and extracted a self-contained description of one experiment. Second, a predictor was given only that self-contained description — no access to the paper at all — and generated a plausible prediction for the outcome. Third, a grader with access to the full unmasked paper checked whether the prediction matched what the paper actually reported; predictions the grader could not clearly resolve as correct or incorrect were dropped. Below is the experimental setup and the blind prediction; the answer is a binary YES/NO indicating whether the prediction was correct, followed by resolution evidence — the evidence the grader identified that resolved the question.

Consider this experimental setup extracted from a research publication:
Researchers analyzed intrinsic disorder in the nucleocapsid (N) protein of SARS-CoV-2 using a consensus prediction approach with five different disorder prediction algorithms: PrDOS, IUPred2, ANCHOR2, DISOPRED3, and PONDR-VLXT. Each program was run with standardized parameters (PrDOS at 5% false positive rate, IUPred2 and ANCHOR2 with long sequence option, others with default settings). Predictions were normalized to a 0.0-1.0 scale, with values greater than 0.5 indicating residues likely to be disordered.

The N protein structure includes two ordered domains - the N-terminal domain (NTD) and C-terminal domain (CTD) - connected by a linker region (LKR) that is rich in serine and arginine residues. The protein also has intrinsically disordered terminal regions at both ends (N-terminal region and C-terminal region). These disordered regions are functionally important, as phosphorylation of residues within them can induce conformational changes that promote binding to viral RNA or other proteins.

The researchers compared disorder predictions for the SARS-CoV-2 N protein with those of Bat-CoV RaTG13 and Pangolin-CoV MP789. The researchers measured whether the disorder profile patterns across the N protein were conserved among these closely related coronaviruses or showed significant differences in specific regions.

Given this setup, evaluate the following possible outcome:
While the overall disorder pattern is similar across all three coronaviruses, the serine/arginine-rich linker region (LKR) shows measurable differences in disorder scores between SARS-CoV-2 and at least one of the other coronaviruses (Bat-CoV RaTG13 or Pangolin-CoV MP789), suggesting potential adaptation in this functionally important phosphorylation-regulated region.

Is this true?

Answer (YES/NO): NO